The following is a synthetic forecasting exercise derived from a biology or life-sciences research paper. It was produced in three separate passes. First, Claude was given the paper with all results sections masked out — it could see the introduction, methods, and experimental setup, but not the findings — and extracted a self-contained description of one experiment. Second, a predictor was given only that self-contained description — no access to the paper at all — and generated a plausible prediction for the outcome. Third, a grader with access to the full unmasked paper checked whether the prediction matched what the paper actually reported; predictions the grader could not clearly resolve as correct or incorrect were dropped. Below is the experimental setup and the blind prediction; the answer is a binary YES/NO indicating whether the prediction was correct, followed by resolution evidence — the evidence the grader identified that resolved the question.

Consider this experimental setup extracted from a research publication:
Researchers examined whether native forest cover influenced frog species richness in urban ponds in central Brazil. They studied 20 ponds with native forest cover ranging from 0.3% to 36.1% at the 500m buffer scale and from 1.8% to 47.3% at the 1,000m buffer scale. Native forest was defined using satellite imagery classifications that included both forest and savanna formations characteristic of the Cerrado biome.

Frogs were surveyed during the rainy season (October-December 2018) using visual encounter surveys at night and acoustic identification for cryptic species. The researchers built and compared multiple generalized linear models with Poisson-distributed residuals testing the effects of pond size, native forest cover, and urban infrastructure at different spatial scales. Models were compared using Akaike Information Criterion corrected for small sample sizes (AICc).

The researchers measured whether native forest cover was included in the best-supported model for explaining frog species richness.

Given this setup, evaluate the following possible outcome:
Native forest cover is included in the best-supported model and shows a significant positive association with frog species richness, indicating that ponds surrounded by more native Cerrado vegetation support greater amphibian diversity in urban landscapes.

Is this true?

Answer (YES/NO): NO